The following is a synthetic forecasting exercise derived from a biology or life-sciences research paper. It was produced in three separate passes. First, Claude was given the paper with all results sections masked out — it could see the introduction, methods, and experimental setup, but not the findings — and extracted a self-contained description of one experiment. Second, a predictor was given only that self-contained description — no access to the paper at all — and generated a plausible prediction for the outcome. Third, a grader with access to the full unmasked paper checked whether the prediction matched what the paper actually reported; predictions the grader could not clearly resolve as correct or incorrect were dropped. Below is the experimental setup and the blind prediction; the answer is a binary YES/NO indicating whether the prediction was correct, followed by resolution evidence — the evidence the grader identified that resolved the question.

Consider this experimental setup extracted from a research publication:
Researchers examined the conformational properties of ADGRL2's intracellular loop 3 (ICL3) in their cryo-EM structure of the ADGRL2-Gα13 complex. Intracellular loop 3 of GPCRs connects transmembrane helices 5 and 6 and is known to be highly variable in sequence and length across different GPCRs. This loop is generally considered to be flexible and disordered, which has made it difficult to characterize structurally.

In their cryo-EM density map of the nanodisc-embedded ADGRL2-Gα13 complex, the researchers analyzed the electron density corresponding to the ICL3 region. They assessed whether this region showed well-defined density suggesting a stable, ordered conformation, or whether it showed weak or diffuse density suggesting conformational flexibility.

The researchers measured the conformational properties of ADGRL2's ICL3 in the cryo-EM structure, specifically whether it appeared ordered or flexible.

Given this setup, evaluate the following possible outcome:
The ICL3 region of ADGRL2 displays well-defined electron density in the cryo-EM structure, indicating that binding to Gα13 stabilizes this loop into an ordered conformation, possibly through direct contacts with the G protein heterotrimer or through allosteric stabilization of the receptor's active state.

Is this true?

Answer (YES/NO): NO